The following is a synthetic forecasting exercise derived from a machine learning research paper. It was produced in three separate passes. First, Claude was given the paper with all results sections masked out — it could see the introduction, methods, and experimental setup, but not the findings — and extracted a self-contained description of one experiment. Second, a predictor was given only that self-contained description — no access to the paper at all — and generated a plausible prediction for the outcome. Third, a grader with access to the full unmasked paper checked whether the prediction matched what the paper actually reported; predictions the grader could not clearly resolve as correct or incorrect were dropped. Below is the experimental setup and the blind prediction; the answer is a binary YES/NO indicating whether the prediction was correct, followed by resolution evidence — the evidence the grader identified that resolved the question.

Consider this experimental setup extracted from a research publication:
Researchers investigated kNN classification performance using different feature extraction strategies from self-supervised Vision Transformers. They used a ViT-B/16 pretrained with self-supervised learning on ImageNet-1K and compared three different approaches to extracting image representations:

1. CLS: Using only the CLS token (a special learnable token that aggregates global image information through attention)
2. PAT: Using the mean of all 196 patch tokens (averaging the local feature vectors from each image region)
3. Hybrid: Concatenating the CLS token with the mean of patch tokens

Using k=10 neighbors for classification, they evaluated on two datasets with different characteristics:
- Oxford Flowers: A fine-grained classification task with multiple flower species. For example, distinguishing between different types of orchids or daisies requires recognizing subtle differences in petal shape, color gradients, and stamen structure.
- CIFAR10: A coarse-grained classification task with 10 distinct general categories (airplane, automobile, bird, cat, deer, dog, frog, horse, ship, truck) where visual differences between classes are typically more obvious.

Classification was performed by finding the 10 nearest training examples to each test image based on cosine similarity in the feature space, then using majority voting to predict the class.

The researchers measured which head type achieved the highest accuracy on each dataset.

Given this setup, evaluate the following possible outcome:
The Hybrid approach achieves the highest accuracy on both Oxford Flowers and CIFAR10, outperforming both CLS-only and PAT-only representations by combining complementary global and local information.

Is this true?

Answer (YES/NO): NO